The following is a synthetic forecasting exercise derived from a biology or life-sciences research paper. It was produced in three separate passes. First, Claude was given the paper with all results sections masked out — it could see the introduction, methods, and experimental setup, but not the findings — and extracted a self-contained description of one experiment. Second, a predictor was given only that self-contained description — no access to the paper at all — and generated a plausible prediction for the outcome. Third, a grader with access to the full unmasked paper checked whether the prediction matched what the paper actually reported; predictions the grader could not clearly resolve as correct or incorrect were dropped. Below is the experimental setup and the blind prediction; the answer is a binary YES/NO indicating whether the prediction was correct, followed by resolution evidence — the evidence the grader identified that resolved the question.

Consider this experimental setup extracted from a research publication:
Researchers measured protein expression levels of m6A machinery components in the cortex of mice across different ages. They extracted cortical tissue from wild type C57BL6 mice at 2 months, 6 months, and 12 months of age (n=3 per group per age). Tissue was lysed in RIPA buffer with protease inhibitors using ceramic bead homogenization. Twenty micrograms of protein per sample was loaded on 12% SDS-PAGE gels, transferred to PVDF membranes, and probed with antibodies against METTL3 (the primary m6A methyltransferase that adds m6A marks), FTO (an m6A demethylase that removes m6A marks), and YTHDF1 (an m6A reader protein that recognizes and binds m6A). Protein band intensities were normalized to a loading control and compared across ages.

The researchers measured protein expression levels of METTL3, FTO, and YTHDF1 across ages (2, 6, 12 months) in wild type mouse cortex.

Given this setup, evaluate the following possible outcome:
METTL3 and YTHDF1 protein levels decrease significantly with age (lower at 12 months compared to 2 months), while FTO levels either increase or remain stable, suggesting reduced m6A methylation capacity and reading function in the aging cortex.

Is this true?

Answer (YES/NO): NO